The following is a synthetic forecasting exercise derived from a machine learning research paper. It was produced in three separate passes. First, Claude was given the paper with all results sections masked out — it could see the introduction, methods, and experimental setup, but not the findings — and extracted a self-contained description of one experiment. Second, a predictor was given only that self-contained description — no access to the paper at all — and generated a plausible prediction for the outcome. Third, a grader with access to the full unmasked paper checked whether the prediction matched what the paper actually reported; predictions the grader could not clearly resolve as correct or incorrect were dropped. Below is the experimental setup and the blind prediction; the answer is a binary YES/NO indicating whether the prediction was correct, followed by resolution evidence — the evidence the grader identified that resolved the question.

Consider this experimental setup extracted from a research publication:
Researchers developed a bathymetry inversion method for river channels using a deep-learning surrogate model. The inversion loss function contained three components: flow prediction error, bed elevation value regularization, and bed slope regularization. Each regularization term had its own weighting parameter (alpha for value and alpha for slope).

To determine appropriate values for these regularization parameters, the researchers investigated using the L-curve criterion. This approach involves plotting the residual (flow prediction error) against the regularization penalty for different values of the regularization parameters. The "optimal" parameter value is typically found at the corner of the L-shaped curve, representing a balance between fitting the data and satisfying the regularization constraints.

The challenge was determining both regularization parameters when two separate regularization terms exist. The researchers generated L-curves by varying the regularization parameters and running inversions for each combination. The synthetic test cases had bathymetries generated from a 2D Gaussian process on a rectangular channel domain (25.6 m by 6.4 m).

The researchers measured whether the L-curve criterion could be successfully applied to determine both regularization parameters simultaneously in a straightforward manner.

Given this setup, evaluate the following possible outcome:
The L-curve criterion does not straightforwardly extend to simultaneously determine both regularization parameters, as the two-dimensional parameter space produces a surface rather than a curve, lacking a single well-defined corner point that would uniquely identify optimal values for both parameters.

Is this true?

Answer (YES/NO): YES